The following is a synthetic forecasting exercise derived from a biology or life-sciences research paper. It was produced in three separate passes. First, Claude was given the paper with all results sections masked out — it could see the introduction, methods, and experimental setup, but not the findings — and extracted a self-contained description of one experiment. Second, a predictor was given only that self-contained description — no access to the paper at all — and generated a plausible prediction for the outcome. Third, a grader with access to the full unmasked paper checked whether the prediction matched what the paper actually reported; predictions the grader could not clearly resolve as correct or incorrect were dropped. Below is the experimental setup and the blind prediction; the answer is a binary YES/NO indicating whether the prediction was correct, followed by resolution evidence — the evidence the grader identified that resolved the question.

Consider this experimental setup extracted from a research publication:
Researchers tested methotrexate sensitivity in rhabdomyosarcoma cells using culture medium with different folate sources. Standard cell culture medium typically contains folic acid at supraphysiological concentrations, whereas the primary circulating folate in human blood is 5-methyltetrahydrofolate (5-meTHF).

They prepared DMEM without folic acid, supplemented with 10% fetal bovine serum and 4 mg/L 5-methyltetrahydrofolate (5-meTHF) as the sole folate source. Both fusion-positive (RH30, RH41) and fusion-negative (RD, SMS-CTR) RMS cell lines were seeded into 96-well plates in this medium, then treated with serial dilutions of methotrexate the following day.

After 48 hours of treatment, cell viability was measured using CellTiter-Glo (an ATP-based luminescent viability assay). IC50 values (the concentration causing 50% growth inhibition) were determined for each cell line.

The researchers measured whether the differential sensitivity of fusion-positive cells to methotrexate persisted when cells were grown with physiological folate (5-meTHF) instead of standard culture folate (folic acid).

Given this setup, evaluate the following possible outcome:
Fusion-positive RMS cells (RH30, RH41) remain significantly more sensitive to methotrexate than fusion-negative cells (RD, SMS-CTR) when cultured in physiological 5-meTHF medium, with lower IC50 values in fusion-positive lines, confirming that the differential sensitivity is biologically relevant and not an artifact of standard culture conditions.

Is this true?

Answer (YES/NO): YES